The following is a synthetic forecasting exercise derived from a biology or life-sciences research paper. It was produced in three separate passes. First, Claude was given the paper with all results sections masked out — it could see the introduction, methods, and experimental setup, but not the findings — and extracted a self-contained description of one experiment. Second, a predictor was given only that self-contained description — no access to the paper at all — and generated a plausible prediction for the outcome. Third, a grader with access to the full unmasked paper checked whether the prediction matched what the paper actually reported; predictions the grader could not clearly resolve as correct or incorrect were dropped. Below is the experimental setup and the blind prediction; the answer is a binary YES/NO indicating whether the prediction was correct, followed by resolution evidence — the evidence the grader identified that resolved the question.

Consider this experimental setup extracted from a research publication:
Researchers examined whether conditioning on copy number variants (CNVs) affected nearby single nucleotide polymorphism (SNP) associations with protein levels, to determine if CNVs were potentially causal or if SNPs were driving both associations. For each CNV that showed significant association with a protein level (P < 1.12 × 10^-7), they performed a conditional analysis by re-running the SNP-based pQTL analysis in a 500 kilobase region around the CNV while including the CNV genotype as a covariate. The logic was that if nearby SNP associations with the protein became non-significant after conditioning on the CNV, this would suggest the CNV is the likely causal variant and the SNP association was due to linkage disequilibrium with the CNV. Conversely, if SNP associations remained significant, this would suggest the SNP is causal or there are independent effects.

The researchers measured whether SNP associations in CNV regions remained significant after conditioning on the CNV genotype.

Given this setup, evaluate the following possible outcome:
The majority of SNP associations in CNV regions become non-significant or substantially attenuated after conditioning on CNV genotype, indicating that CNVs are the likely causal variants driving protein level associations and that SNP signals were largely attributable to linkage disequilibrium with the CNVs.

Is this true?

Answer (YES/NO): YES